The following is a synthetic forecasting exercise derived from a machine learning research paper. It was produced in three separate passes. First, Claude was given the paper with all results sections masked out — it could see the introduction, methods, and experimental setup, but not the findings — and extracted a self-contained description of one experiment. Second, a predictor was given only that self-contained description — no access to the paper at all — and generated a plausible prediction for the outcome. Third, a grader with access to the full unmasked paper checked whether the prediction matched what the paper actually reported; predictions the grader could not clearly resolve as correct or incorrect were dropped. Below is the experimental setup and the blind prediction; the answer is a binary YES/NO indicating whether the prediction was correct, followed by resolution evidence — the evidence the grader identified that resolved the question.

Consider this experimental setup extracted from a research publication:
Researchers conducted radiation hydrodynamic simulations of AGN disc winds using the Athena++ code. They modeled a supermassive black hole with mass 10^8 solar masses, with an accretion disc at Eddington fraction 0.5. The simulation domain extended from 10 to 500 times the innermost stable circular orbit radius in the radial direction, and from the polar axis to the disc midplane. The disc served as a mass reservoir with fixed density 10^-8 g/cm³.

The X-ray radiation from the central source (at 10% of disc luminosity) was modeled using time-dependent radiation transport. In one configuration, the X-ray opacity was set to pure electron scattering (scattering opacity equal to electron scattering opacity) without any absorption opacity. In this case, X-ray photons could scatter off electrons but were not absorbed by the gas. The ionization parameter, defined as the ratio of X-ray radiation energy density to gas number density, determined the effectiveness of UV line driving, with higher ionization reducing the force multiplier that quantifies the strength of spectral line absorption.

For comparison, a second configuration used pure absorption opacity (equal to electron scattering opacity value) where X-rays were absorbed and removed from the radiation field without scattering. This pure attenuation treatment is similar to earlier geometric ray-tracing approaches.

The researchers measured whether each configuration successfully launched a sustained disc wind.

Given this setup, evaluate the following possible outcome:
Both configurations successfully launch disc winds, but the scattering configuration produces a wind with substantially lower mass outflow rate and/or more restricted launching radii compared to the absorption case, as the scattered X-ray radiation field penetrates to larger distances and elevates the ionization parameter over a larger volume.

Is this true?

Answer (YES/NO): NO